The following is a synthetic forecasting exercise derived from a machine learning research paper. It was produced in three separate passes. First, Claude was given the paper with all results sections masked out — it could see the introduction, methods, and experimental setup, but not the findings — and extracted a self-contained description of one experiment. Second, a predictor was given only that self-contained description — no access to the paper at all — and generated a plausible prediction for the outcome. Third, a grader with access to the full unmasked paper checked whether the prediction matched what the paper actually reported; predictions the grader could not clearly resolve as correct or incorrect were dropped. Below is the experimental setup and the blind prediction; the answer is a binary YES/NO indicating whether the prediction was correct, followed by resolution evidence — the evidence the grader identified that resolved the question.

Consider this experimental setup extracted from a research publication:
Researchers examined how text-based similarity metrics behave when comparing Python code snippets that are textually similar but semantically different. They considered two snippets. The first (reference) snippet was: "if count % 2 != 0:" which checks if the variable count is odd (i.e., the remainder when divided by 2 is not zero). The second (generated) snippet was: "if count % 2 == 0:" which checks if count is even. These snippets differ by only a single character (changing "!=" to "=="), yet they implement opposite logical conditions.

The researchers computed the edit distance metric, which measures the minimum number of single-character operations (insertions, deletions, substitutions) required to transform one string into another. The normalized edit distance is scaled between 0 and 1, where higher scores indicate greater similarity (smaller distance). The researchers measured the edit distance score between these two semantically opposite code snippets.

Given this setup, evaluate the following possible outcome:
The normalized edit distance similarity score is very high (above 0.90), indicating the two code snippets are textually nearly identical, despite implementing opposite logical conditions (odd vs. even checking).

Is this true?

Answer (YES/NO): YES